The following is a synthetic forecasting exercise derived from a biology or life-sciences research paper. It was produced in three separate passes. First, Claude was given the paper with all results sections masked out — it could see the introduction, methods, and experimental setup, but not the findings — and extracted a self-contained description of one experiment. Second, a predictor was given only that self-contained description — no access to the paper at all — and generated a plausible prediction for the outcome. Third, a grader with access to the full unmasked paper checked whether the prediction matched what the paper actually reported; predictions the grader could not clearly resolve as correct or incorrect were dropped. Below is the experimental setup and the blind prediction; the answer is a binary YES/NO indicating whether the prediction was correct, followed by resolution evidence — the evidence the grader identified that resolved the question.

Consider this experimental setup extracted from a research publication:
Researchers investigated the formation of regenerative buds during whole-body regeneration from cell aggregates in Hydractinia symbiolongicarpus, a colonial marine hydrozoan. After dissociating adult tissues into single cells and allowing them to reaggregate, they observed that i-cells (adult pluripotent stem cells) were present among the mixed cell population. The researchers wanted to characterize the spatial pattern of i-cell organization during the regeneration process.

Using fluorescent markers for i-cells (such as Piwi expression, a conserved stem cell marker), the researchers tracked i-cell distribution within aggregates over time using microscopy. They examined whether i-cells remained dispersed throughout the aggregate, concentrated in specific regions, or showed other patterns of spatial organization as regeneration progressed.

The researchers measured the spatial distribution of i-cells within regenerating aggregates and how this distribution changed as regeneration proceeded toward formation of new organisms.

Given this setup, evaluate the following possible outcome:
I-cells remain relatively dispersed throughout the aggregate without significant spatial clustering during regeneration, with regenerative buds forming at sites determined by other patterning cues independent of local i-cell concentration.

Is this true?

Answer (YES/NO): NO